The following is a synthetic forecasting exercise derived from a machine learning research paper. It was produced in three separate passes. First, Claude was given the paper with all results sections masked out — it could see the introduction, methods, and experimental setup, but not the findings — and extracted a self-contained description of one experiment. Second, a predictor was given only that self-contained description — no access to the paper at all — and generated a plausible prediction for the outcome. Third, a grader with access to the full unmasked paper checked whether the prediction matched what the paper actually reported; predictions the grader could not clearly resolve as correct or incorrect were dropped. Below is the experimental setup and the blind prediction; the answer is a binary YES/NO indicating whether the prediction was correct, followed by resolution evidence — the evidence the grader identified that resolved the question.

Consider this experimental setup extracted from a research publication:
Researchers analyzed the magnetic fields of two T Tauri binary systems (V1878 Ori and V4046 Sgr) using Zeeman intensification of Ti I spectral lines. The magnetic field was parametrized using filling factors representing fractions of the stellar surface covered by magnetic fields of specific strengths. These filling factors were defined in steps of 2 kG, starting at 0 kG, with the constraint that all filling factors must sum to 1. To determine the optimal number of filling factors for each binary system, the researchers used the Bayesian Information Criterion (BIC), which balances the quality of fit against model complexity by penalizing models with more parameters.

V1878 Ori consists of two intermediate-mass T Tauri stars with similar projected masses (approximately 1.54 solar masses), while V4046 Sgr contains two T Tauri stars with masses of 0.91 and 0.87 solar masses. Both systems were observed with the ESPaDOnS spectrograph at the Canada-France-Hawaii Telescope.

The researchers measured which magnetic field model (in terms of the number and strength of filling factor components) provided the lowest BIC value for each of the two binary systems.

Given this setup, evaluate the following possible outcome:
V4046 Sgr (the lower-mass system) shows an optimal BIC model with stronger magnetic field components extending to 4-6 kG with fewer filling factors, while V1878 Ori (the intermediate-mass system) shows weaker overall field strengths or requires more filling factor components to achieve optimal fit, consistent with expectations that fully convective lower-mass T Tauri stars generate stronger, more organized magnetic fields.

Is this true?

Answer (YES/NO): NO